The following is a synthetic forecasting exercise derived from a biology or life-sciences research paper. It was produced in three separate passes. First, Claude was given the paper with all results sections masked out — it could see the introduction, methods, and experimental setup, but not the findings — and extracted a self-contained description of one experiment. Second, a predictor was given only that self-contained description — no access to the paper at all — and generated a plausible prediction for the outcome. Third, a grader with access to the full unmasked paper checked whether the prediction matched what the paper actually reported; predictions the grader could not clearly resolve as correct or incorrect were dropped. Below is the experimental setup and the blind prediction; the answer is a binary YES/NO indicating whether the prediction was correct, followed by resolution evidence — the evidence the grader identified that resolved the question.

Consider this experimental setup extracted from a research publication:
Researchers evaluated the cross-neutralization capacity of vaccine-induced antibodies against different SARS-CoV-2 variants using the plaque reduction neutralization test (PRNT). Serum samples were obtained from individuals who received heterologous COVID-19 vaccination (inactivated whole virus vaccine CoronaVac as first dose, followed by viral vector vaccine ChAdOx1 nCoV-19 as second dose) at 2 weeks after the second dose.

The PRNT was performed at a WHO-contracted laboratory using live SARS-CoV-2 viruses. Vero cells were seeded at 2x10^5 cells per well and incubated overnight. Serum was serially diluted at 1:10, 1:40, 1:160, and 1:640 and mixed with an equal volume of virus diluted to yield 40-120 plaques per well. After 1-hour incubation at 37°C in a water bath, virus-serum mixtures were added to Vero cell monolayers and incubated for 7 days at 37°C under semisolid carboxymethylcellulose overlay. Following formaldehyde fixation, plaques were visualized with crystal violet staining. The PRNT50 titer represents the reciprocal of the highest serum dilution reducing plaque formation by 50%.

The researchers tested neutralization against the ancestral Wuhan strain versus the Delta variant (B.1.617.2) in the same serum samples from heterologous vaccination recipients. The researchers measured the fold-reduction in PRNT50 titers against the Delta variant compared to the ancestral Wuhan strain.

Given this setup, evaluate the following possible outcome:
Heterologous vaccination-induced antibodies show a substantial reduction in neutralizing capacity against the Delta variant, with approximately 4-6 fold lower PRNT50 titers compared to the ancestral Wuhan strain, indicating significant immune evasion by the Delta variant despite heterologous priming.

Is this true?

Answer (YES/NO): NO